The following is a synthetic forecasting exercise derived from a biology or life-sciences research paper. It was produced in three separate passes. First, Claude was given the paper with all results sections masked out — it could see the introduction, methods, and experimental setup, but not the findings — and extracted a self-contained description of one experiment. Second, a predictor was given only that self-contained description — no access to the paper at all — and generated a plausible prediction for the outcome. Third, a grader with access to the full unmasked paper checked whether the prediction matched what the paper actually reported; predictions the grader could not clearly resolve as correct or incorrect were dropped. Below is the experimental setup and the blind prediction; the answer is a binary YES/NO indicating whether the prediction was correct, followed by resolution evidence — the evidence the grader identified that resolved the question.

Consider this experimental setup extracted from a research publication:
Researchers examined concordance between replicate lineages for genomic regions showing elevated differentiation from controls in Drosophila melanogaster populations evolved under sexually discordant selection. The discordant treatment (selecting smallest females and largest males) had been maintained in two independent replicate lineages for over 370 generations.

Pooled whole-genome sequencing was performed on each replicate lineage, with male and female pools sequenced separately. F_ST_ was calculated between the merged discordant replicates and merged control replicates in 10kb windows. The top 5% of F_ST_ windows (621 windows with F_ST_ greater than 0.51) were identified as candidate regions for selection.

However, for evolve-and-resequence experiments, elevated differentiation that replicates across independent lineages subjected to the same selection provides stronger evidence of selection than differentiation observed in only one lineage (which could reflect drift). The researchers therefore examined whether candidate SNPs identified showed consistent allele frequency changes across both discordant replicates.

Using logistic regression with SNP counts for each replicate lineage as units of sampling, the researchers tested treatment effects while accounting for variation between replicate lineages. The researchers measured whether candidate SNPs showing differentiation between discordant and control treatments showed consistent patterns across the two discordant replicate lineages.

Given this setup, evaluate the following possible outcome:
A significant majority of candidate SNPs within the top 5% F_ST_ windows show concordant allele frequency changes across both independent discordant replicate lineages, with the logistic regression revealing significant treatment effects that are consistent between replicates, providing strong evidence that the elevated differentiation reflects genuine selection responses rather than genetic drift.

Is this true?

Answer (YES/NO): NO